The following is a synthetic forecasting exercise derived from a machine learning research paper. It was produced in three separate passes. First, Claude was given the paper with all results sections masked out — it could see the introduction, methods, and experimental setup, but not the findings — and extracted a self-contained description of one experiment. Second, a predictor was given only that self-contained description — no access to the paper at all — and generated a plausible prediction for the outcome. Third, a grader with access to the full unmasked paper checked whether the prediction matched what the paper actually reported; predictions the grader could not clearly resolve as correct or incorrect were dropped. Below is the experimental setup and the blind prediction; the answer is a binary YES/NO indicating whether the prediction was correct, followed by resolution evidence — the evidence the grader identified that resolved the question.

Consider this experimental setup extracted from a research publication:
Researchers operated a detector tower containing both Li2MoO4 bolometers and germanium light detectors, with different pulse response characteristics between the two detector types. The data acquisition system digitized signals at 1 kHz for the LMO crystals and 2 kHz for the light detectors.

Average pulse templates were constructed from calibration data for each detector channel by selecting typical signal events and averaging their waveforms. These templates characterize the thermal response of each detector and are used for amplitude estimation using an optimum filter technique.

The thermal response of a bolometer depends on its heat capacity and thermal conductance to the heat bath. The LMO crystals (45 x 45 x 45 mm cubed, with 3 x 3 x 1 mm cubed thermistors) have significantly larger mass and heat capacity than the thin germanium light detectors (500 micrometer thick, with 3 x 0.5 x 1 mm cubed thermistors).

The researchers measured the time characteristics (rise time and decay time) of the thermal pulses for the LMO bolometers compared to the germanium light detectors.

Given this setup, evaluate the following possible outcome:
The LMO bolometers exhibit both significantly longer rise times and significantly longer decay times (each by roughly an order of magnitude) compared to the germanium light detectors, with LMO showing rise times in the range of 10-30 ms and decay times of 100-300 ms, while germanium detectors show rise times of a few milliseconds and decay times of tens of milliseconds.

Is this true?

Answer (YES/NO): NO